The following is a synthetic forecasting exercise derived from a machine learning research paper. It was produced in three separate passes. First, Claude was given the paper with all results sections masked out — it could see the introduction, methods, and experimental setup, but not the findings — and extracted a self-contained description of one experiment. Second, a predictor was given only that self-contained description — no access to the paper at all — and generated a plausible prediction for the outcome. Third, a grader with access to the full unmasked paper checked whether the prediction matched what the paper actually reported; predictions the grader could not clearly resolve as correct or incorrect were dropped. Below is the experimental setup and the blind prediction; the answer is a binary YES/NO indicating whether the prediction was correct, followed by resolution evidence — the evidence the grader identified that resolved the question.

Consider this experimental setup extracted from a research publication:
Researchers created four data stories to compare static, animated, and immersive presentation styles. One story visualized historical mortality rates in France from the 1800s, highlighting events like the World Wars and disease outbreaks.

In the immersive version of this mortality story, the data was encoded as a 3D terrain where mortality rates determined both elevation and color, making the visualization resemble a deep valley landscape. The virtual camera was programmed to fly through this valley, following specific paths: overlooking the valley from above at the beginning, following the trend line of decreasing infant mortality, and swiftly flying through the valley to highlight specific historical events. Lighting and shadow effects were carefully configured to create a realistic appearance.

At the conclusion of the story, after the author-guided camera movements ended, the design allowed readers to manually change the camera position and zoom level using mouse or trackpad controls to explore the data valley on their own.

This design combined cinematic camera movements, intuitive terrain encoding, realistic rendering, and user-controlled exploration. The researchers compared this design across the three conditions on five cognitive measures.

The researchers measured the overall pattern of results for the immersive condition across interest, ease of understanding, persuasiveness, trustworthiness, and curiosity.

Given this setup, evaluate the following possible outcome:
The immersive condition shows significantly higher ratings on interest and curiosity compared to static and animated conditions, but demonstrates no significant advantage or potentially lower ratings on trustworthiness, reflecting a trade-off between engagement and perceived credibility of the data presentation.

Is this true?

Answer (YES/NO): YES